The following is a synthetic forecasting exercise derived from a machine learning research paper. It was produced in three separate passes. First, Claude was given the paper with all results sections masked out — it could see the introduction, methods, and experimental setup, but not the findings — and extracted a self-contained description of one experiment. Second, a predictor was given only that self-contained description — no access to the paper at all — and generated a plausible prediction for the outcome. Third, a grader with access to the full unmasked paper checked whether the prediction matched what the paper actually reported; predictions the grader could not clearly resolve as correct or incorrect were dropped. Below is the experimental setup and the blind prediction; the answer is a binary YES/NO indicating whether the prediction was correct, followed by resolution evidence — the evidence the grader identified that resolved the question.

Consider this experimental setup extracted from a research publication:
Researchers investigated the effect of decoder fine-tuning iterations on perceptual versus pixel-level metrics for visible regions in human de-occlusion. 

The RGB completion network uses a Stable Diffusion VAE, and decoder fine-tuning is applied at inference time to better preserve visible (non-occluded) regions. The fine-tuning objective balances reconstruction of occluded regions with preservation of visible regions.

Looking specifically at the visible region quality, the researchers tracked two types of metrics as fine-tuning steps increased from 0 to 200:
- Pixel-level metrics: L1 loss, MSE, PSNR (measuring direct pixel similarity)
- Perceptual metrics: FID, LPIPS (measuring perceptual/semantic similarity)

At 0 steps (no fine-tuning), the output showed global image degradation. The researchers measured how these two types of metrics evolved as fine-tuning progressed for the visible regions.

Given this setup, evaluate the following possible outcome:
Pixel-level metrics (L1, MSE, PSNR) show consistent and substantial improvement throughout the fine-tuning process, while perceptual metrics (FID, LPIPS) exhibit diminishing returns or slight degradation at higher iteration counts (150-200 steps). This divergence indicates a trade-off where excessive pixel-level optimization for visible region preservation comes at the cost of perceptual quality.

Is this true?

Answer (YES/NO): NO